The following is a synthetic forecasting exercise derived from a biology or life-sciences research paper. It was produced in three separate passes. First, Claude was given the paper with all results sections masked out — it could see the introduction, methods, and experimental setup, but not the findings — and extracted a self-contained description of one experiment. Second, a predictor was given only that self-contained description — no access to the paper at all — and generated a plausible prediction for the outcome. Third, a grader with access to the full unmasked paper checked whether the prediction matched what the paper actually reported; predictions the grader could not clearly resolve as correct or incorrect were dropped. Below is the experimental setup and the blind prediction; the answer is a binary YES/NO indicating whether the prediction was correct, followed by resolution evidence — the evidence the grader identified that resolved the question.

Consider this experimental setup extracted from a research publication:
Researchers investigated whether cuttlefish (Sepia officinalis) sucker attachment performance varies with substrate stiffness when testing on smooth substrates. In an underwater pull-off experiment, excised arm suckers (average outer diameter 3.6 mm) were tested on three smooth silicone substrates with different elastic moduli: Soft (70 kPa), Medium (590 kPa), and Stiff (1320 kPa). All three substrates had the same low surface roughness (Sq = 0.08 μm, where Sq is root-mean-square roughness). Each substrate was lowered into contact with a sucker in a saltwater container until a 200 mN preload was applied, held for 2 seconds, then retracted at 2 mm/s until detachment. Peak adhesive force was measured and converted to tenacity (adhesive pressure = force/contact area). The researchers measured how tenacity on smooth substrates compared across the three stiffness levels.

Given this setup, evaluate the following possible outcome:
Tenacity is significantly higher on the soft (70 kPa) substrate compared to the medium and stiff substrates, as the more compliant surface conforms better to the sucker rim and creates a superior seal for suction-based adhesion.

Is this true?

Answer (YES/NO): NO